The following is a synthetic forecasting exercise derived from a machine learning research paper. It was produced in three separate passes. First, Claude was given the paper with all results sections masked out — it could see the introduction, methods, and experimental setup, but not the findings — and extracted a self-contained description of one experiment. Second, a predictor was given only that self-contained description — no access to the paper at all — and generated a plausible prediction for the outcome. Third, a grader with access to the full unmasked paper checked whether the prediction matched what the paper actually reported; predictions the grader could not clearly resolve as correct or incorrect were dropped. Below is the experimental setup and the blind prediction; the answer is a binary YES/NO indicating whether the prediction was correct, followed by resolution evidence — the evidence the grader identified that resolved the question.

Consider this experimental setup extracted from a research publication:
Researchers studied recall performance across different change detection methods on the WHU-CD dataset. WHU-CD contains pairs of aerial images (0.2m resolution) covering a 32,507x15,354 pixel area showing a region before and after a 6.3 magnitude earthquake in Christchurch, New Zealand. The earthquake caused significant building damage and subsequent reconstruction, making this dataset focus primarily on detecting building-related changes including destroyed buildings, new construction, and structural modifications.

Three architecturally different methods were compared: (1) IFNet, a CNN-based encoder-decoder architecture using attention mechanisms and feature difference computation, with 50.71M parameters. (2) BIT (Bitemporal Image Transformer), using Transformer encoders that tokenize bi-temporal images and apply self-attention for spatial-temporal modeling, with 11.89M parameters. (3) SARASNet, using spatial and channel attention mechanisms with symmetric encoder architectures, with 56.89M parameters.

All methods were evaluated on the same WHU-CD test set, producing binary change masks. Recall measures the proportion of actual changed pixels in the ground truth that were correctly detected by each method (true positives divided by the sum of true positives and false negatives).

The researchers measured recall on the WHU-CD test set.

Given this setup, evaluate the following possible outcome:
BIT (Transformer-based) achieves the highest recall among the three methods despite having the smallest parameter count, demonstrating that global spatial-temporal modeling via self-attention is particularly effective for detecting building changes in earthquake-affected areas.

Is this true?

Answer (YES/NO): NO